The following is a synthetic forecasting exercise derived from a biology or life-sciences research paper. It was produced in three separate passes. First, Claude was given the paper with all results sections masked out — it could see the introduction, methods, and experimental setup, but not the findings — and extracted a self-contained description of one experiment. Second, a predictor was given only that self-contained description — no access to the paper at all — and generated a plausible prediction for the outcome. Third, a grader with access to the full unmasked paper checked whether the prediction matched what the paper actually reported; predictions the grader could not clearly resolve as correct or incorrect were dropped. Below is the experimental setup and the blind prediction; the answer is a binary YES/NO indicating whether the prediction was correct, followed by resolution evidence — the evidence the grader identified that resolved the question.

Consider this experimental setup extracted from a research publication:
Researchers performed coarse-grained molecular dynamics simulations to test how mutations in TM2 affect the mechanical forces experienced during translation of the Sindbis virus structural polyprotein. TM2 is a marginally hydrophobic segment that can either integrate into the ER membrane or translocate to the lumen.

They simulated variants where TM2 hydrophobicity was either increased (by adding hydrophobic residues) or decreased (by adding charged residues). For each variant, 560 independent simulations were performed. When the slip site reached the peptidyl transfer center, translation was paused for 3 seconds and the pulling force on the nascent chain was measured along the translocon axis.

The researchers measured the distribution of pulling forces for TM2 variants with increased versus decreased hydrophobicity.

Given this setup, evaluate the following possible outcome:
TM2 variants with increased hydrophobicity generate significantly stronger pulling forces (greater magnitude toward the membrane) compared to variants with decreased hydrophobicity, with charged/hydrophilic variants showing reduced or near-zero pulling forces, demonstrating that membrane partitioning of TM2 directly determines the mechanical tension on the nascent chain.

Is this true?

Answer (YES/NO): YES